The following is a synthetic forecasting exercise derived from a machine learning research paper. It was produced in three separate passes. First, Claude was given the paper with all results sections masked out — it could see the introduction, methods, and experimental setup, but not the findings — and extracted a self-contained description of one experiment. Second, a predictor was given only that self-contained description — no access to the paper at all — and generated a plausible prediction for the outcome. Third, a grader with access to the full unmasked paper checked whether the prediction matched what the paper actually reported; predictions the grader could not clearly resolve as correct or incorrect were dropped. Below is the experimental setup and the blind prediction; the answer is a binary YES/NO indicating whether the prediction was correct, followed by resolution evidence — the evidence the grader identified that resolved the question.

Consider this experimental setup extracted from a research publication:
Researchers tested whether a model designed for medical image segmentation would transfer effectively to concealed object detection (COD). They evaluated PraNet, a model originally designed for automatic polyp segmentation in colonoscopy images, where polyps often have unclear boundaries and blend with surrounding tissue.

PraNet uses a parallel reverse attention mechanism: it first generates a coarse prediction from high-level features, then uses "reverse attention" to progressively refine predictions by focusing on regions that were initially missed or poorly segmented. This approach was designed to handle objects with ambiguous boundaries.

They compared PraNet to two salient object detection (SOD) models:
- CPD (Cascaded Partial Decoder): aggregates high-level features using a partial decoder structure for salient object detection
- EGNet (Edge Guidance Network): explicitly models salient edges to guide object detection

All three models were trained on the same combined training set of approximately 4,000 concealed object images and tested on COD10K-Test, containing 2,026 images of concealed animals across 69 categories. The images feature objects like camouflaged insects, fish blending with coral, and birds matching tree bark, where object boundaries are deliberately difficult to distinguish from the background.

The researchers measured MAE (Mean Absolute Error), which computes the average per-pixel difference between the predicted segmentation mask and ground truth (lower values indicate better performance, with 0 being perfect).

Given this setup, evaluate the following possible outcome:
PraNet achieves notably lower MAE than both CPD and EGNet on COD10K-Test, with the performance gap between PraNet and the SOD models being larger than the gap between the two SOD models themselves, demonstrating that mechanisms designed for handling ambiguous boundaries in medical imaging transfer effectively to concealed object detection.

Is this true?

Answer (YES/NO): YES